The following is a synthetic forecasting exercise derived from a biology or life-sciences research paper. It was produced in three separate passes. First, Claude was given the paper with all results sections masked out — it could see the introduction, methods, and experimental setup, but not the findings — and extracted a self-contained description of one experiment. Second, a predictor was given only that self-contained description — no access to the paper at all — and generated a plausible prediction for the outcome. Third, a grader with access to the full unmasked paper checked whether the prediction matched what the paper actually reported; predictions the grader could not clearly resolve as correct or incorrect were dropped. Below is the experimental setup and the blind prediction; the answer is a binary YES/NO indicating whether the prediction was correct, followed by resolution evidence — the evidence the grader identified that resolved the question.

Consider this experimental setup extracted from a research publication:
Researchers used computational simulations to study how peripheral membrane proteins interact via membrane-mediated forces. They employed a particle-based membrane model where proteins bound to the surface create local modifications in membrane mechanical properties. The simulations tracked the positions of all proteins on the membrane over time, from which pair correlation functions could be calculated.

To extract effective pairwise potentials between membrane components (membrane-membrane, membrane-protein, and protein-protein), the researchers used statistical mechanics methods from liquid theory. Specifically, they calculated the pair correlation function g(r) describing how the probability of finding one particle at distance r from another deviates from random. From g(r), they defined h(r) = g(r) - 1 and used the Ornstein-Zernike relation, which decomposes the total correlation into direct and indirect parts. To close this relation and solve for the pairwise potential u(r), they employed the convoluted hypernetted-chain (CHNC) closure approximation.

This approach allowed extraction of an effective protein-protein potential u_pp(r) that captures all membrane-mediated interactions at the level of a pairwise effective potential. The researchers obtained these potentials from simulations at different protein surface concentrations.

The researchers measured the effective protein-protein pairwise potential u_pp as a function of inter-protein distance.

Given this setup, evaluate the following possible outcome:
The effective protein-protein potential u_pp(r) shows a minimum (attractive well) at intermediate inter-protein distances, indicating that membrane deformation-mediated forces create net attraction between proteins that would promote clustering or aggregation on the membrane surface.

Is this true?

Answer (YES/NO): YES